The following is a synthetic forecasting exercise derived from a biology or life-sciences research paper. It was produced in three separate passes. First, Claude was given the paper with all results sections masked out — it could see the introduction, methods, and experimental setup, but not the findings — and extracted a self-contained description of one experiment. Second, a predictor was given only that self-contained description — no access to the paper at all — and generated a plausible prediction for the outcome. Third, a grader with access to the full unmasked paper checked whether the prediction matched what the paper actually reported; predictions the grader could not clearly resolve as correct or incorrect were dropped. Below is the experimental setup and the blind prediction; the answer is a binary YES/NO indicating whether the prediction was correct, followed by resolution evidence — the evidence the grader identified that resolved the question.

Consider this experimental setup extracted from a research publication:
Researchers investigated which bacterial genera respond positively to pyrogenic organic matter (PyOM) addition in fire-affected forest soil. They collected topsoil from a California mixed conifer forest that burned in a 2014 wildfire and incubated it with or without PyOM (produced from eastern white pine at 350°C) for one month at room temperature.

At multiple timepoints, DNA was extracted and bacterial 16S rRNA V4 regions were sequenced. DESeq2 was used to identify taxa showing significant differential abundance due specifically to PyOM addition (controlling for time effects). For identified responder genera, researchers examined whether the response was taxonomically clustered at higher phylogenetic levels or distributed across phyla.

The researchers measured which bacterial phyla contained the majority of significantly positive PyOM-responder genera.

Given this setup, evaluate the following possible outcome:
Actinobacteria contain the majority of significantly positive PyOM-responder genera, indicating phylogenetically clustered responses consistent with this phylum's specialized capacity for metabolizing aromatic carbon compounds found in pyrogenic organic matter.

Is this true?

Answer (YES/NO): NO